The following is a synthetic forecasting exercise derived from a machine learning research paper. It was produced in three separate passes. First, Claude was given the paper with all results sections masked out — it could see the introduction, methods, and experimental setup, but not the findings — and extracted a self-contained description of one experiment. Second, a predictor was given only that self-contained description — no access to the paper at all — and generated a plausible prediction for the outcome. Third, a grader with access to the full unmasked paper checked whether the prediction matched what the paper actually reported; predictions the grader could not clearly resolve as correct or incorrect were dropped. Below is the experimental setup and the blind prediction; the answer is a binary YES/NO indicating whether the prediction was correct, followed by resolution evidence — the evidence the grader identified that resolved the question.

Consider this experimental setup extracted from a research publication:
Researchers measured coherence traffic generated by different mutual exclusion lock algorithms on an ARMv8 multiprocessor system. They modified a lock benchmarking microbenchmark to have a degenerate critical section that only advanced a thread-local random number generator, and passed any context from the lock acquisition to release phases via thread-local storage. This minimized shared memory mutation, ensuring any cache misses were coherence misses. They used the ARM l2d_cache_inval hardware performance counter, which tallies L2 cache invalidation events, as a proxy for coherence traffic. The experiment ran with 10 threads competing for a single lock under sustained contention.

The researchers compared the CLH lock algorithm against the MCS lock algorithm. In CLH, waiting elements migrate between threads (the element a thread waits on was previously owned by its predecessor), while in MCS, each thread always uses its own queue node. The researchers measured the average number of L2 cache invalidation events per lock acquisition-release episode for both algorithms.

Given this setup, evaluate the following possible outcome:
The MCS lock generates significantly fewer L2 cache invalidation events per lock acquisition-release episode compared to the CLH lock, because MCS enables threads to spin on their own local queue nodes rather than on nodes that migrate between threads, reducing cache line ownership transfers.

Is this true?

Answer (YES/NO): NO